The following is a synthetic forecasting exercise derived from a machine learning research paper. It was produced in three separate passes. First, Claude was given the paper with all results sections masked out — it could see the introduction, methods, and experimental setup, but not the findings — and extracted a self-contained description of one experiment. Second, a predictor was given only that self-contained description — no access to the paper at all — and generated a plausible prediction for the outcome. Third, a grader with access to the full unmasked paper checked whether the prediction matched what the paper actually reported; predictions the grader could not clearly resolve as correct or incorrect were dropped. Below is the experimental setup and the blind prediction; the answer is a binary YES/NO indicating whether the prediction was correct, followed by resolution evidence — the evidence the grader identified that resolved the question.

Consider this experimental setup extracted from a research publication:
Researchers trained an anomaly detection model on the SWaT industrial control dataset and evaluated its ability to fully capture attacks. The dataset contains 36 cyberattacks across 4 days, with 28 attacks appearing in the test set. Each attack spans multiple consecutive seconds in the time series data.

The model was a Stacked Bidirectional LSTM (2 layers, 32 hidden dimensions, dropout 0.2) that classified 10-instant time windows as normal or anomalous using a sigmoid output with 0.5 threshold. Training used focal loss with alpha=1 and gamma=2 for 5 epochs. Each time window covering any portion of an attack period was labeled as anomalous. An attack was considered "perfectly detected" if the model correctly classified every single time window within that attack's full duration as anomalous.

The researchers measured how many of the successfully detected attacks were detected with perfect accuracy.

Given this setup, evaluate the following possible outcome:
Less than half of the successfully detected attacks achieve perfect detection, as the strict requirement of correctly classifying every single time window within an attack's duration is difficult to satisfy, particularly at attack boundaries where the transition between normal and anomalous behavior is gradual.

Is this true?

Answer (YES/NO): NO